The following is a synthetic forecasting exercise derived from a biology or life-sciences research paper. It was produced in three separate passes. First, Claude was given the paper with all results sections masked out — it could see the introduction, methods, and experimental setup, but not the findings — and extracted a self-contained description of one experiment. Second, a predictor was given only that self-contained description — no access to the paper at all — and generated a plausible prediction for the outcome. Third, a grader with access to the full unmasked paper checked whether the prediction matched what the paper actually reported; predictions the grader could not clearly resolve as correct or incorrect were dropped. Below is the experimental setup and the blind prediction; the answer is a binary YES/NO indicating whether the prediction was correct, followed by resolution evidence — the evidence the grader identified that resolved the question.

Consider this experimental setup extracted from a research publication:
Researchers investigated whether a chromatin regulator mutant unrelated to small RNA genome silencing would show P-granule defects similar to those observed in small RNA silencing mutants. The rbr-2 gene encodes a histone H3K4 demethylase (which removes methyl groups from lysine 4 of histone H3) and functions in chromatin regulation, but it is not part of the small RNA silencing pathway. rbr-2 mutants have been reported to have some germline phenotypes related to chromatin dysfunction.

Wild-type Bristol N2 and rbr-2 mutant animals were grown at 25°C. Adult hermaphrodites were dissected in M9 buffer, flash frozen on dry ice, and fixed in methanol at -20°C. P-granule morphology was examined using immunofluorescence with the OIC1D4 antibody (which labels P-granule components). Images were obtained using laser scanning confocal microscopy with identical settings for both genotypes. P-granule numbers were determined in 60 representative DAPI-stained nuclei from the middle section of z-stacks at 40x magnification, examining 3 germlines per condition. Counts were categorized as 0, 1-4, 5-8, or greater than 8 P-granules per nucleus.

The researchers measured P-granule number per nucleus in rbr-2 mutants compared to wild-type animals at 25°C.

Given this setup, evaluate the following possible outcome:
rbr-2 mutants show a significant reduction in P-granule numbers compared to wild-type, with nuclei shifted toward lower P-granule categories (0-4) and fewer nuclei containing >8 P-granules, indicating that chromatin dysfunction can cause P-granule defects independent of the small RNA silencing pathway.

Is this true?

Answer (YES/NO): NO